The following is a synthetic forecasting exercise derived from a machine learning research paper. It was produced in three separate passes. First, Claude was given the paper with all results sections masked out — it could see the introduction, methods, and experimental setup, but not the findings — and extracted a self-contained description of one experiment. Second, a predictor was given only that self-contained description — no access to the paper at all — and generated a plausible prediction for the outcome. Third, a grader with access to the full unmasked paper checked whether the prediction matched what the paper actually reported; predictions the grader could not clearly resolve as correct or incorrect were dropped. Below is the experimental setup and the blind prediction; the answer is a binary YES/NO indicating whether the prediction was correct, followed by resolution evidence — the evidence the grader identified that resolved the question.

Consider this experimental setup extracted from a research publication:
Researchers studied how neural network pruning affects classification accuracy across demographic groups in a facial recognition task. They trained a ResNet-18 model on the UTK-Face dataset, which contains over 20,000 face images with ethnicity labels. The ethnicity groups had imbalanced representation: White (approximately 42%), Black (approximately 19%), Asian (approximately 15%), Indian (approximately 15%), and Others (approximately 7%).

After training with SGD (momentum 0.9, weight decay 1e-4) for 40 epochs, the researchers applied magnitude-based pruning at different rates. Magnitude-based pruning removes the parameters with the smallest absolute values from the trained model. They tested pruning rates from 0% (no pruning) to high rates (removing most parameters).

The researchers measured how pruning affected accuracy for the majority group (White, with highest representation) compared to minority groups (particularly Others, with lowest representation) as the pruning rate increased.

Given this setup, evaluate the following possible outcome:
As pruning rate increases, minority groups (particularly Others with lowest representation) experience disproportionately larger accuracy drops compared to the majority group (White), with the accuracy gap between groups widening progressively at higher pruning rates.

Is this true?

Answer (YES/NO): YES